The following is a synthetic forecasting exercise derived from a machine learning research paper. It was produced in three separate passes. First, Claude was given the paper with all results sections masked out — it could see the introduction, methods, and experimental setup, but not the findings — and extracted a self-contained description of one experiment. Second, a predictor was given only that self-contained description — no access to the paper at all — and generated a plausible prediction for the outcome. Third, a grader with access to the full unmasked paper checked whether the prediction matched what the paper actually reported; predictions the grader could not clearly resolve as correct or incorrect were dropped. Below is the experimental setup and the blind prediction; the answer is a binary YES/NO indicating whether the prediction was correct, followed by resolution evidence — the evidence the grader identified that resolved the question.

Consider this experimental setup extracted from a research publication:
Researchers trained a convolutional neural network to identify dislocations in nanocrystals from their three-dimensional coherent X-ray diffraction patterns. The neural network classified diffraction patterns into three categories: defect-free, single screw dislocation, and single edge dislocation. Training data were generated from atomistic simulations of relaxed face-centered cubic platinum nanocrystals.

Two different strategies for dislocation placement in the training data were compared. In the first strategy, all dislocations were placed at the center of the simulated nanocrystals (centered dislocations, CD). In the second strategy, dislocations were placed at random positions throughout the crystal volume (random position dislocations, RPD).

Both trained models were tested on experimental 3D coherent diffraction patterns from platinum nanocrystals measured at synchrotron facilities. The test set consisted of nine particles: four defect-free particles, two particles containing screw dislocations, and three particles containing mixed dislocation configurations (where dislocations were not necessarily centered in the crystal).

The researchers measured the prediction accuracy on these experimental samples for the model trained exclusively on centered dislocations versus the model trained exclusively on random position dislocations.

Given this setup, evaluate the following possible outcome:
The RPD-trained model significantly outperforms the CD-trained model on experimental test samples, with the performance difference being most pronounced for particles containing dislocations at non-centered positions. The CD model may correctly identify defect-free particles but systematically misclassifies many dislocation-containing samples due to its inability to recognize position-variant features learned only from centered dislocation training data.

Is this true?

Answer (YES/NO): NO